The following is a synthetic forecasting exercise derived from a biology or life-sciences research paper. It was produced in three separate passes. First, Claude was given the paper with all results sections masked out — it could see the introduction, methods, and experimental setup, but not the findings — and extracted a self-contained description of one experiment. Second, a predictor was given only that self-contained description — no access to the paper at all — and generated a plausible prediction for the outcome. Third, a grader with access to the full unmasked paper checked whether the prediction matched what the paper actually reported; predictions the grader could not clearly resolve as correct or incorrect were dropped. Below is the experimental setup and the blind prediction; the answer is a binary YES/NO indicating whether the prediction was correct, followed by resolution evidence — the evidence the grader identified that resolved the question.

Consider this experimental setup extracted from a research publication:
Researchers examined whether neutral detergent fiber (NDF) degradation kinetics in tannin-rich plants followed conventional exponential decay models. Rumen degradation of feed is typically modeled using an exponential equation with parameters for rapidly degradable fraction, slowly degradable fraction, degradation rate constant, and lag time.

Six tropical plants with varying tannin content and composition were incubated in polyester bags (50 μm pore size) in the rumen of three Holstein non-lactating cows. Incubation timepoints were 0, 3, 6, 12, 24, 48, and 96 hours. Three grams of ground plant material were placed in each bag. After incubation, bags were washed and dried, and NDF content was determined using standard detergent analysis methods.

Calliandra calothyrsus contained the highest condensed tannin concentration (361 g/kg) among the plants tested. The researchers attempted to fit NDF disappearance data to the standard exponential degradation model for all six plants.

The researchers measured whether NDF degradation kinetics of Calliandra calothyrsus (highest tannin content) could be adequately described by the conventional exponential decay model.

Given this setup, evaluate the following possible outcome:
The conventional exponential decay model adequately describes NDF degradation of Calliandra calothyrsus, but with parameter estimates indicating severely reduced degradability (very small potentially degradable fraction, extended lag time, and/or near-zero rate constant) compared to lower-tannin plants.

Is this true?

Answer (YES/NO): NO